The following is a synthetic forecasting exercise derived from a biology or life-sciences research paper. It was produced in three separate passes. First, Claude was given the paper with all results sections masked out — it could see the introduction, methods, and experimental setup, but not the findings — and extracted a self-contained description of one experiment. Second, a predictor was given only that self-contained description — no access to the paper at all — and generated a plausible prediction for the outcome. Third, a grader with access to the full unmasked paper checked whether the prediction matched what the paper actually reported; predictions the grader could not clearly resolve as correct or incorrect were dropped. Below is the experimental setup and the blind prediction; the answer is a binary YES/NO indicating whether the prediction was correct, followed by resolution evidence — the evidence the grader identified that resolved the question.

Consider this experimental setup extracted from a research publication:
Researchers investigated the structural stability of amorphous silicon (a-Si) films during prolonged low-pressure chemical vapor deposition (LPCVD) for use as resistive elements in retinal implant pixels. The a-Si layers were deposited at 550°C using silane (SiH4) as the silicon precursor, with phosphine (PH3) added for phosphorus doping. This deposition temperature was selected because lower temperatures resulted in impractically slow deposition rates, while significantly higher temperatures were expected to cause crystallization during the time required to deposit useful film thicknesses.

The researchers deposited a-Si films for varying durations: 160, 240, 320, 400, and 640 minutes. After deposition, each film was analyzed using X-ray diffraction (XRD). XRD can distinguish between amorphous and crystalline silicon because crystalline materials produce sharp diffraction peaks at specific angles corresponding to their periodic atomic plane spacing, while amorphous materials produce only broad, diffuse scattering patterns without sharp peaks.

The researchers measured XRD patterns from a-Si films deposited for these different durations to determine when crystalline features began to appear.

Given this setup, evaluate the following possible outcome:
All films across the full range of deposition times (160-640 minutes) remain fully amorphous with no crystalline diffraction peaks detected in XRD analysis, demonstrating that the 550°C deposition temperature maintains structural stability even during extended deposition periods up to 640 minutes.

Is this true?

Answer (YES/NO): NO